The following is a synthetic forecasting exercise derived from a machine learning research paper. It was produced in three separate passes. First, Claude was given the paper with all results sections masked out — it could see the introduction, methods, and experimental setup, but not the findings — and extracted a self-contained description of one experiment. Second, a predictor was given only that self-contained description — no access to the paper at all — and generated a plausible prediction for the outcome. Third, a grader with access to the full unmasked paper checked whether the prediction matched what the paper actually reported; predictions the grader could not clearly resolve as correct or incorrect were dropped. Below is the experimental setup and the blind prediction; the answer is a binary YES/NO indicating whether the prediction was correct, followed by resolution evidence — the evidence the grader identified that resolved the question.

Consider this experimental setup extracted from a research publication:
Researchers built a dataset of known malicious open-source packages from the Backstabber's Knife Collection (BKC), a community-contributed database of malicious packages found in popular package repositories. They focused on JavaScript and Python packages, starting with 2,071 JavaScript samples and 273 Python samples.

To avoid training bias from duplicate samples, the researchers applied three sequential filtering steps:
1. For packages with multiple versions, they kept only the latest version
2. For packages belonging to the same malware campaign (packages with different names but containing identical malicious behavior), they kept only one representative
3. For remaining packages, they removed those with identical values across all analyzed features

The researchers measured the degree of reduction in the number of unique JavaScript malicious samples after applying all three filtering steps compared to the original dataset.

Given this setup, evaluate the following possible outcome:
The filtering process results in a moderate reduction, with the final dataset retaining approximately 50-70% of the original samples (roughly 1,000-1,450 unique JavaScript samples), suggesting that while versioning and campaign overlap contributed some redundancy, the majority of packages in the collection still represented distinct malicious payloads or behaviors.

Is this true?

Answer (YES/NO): NO